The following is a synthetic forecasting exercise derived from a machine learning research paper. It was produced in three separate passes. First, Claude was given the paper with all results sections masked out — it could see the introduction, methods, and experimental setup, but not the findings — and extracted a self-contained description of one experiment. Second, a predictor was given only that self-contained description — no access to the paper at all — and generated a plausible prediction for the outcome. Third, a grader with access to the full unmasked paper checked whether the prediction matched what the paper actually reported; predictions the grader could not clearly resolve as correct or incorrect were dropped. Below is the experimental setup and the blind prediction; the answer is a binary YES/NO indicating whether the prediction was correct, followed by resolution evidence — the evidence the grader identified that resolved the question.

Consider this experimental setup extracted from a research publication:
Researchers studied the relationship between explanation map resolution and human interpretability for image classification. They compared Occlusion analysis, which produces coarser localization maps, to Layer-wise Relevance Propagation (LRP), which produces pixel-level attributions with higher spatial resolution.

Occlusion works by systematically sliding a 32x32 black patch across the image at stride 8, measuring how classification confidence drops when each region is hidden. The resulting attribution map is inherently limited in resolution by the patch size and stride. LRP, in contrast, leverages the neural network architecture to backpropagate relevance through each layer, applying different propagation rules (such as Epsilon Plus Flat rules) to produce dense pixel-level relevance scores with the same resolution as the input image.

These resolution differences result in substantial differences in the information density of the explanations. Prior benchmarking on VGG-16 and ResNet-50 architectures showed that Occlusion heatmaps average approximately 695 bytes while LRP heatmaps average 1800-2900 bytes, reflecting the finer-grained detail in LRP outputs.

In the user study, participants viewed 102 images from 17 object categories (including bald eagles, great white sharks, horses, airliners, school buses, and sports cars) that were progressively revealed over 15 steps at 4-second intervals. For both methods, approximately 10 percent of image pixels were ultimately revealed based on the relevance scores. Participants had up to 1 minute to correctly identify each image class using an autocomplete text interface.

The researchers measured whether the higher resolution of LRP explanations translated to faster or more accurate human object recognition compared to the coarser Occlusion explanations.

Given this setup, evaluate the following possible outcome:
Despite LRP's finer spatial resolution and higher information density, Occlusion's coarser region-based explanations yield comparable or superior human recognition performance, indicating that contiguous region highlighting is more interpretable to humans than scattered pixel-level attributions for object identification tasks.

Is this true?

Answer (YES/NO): NO